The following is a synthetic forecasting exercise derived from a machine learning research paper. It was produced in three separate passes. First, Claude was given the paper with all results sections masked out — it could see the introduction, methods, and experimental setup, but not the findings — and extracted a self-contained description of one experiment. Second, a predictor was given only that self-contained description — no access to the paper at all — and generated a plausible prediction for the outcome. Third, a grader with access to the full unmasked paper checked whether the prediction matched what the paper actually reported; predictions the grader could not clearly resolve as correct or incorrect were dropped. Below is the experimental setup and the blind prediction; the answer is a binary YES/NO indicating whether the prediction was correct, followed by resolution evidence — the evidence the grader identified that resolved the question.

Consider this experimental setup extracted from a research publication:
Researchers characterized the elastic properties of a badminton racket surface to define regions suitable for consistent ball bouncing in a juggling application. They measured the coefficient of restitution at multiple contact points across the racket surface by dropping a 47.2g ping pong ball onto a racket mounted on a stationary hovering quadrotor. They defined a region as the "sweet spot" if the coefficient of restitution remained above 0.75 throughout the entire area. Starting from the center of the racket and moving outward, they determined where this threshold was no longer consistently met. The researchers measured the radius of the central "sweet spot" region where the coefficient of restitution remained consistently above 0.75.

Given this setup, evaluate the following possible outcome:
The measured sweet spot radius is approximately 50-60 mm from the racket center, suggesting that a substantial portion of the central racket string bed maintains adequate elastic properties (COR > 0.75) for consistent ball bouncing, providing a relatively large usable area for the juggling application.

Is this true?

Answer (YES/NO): YES